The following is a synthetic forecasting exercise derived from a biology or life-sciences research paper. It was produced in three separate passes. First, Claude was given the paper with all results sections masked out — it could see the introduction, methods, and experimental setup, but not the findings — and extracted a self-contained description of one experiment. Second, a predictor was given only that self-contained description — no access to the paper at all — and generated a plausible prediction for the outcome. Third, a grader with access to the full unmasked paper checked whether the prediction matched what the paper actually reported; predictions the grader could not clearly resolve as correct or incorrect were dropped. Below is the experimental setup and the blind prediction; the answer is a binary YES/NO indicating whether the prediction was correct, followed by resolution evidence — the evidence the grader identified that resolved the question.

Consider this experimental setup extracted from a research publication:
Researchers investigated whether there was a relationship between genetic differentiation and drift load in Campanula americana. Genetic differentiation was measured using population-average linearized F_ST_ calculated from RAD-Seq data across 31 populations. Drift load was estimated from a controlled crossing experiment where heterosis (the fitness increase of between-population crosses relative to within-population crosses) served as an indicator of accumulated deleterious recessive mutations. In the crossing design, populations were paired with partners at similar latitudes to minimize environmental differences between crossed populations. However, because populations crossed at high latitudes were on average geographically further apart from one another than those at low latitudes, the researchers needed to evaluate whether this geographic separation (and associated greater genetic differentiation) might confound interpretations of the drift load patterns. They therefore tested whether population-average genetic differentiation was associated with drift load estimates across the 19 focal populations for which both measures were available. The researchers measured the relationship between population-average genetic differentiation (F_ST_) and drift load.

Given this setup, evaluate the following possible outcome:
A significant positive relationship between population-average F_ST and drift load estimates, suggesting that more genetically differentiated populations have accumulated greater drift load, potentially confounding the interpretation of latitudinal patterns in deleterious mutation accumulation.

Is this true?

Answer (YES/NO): NO